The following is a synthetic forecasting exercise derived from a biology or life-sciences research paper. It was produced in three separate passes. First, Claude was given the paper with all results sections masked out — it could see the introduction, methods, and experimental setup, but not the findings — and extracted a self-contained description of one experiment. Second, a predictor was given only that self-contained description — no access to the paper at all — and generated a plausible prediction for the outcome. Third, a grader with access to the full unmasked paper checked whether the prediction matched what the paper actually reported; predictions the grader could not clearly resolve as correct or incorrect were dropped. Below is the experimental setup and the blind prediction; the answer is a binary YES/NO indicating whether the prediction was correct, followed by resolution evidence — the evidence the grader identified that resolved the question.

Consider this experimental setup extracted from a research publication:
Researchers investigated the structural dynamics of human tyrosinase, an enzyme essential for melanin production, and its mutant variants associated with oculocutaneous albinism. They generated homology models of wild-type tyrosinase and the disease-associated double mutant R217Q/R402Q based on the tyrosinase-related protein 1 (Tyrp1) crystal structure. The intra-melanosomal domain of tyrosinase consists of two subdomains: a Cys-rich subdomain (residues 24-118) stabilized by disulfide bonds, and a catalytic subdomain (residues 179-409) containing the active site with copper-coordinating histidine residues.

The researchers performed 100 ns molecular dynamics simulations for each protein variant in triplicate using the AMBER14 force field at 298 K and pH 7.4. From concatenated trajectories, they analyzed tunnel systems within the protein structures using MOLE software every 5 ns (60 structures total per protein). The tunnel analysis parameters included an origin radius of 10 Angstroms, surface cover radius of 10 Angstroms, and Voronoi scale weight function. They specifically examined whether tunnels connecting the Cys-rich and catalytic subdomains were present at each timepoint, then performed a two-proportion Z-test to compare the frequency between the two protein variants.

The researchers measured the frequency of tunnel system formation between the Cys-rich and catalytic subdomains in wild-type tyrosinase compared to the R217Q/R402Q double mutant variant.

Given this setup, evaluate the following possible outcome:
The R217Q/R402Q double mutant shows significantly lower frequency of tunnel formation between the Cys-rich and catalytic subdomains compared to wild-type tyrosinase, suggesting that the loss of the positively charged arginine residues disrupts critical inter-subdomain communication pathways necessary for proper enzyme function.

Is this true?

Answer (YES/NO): NO